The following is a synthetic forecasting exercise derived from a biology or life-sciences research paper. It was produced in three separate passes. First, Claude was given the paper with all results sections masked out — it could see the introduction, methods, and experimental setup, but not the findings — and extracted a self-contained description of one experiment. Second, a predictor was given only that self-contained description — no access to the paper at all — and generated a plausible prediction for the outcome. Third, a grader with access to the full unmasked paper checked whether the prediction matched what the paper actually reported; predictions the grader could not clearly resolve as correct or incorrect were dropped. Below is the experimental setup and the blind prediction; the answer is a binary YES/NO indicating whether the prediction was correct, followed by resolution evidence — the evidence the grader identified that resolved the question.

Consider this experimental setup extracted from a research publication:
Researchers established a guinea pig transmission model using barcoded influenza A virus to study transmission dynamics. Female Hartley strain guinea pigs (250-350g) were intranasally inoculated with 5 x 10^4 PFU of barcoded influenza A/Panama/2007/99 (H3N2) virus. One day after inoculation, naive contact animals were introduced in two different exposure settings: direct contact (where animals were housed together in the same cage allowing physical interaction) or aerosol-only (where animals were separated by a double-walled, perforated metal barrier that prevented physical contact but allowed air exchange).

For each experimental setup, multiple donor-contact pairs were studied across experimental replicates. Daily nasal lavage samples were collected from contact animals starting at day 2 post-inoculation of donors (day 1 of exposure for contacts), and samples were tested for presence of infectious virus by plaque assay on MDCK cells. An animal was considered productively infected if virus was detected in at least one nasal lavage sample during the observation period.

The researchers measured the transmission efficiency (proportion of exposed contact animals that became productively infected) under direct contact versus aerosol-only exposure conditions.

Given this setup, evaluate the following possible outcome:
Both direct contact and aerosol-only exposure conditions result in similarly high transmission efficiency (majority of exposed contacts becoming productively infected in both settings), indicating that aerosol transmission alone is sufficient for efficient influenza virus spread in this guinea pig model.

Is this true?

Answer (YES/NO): NO